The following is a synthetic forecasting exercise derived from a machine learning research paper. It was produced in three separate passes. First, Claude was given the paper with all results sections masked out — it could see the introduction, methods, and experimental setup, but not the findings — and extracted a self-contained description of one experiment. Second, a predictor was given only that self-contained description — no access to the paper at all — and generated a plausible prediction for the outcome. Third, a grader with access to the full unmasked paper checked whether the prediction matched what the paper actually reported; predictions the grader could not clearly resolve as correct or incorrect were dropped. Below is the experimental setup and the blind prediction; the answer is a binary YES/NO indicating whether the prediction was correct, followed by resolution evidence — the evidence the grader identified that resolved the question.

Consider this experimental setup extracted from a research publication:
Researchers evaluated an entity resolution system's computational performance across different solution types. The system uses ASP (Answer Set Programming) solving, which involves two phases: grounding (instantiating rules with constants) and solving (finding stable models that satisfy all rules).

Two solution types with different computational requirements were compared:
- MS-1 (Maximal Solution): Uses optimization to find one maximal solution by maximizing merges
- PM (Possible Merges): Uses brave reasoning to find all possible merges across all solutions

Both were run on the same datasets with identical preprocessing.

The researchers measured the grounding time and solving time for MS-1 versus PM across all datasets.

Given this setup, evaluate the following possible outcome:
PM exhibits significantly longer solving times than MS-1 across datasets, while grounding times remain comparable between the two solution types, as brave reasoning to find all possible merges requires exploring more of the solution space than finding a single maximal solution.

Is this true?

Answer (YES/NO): YES